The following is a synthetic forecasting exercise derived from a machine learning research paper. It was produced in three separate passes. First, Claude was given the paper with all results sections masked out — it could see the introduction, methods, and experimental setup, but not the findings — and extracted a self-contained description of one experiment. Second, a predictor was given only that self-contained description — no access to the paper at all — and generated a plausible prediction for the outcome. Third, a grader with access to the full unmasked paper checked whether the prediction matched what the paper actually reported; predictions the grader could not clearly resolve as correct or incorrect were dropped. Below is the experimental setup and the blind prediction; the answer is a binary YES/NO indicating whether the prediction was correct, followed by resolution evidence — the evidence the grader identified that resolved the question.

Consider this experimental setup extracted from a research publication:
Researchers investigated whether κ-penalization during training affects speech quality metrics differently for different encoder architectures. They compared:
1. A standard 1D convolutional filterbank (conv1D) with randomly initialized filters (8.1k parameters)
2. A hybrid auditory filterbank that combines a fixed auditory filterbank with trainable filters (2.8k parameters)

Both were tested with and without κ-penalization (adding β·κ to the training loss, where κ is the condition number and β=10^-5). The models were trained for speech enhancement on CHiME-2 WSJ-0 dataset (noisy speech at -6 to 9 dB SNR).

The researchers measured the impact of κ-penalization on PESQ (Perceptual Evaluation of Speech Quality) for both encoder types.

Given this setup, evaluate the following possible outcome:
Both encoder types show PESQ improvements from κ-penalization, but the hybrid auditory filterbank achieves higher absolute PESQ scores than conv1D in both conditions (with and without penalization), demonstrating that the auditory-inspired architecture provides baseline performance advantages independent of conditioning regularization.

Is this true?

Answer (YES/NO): YES